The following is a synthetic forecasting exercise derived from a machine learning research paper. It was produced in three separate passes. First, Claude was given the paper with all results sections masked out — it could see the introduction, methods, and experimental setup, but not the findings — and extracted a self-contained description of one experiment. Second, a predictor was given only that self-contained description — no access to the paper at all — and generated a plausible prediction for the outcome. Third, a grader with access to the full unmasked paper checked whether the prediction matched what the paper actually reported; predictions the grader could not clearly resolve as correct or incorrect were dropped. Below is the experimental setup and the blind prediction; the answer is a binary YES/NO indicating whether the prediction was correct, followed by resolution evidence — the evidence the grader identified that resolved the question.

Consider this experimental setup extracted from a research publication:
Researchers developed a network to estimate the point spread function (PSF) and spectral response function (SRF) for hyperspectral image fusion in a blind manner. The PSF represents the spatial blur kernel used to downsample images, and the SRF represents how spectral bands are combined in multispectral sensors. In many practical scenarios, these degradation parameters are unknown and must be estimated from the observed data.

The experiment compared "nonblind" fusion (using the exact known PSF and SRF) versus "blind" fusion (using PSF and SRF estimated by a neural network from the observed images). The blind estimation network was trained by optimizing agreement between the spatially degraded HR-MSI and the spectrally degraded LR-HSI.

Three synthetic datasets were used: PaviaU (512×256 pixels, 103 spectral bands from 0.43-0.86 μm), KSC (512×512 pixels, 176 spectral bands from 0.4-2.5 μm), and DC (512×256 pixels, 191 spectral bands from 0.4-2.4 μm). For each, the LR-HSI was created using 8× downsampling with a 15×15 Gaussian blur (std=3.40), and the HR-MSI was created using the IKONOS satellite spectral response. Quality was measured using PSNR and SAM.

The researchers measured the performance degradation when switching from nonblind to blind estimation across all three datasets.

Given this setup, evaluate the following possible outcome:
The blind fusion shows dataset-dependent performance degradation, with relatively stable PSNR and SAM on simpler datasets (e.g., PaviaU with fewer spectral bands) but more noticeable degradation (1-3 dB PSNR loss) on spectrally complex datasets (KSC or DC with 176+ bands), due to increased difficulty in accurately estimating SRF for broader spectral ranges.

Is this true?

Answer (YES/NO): NO